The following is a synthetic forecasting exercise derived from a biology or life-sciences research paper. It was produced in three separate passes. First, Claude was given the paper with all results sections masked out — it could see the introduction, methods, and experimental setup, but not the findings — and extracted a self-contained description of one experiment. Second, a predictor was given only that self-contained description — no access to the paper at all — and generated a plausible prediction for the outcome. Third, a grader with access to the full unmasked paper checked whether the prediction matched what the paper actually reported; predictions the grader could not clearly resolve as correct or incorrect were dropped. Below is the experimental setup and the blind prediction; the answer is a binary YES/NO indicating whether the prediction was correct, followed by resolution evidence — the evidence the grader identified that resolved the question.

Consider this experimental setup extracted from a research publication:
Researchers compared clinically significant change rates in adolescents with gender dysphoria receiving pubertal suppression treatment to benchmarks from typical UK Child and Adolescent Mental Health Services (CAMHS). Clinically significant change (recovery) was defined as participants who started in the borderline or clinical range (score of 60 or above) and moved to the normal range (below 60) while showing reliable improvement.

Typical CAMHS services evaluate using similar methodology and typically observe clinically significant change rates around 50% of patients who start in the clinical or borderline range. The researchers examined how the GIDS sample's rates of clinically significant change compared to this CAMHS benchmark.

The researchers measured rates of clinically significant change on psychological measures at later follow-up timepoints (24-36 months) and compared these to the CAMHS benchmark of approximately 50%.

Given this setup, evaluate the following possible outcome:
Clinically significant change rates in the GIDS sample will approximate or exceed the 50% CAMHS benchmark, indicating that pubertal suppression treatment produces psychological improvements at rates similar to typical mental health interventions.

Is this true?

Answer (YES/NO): NO